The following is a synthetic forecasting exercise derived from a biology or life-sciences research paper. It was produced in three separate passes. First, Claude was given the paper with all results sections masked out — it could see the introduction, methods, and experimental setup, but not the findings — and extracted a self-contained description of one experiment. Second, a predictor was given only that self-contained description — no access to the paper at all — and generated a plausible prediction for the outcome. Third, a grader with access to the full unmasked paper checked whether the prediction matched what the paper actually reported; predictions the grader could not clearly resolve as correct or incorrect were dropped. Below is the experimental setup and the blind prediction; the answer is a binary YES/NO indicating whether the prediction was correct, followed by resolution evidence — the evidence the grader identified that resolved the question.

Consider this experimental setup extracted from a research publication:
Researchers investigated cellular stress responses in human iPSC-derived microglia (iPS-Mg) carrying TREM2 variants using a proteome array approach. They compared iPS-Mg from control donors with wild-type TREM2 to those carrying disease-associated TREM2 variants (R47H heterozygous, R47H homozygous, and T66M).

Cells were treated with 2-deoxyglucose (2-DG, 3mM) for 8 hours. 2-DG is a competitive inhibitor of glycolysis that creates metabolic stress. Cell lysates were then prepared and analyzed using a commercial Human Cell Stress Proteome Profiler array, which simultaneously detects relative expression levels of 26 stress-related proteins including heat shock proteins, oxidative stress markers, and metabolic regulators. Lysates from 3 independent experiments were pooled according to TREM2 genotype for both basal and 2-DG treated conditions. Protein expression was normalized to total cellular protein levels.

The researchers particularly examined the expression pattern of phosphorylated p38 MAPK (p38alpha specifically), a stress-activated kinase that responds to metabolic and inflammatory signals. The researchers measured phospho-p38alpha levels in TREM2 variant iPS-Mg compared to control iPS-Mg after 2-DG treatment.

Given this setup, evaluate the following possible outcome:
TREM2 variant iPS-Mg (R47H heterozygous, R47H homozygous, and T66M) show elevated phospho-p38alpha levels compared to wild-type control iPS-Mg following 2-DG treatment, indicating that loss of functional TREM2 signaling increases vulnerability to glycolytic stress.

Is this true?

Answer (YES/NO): YES